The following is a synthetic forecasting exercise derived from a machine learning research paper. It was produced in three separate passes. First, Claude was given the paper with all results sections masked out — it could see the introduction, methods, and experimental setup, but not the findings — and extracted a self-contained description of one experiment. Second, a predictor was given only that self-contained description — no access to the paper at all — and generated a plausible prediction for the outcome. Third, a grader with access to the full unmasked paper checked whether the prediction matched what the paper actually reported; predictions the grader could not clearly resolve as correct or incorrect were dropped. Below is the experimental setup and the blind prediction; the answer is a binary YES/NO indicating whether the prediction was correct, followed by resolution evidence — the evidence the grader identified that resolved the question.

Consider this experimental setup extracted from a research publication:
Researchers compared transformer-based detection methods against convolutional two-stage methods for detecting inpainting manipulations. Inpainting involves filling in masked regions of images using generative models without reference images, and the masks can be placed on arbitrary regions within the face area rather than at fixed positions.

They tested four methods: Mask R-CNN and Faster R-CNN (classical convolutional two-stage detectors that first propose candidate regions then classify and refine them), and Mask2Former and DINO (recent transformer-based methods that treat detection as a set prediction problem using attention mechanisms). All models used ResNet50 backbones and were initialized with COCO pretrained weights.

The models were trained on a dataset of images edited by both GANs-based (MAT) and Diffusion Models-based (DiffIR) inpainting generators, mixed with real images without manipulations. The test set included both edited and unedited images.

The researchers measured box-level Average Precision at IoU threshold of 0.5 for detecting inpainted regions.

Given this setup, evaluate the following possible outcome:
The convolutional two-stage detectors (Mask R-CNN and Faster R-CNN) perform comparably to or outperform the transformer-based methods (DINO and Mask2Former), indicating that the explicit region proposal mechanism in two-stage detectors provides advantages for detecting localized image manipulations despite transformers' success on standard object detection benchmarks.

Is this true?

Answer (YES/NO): YES